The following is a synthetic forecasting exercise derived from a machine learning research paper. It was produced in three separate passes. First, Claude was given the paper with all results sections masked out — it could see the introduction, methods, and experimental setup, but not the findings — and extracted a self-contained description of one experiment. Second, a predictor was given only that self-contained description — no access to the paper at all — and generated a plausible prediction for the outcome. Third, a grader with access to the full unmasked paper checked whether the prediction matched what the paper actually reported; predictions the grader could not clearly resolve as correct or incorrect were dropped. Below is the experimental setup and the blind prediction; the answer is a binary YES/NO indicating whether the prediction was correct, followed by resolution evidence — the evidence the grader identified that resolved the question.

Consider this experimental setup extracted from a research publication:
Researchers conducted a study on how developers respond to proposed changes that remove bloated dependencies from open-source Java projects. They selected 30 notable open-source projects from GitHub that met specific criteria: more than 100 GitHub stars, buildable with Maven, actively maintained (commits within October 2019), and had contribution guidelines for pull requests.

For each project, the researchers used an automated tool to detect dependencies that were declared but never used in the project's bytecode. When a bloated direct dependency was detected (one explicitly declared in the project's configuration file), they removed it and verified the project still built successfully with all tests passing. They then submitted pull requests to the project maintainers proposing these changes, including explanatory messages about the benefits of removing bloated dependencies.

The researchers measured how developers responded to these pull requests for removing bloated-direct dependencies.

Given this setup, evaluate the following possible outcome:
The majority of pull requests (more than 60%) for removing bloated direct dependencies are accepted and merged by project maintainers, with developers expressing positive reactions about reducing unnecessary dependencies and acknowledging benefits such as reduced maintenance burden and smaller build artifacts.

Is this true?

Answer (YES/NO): YES